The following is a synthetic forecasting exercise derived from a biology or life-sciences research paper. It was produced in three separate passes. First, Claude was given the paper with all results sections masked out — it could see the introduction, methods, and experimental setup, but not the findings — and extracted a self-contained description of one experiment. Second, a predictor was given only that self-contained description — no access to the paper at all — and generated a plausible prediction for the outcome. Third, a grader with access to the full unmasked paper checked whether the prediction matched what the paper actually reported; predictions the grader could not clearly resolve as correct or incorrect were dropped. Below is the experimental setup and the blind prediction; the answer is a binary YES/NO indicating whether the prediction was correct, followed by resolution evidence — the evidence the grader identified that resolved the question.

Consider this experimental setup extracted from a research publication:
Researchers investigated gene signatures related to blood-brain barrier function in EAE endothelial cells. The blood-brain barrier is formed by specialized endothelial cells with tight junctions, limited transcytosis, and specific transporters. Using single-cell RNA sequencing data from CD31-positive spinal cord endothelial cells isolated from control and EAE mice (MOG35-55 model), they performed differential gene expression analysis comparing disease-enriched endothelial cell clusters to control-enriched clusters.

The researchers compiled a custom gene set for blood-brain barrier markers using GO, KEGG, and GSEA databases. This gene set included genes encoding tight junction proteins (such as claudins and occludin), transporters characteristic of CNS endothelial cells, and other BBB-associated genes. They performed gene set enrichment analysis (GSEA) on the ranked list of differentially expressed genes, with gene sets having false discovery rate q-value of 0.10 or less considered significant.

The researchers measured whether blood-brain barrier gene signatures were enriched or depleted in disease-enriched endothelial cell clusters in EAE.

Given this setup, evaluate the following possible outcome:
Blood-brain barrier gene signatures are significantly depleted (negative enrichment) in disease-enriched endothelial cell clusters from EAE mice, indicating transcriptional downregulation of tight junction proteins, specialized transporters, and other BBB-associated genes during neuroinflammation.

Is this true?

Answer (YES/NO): NO